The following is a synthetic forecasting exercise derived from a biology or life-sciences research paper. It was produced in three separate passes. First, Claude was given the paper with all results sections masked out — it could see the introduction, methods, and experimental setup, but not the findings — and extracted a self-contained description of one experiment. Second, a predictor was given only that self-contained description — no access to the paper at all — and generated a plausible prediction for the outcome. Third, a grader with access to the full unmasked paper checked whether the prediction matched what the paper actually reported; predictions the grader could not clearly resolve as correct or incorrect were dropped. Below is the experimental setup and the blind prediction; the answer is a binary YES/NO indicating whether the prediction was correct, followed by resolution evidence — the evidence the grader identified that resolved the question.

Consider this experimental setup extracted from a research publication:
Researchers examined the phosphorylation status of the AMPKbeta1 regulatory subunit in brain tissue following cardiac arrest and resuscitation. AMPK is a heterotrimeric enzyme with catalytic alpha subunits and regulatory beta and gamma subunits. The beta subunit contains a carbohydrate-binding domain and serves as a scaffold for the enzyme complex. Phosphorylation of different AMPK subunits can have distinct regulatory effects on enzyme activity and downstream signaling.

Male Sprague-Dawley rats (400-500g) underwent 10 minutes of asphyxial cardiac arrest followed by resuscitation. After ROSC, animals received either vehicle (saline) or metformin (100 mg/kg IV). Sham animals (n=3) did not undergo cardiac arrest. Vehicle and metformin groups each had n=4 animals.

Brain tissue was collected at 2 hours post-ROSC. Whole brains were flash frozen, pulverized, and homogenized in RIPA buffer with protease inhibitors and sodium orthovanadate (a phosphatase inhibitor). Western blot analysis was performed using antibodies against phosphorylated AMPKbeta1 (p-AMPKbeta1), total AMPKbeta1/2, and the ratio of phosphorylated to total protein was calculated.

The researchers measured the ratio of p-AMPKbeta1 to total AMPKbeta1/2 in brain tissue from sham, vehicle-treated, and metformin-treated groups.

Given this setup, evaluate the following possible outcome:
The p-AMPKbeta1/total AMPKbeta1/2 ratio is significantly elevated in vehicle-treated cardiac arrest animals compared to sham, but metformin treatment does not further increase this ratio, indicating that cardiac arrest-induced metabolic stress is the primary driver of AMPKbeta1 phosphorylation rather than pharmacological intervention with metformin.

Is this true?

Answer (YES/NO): NO